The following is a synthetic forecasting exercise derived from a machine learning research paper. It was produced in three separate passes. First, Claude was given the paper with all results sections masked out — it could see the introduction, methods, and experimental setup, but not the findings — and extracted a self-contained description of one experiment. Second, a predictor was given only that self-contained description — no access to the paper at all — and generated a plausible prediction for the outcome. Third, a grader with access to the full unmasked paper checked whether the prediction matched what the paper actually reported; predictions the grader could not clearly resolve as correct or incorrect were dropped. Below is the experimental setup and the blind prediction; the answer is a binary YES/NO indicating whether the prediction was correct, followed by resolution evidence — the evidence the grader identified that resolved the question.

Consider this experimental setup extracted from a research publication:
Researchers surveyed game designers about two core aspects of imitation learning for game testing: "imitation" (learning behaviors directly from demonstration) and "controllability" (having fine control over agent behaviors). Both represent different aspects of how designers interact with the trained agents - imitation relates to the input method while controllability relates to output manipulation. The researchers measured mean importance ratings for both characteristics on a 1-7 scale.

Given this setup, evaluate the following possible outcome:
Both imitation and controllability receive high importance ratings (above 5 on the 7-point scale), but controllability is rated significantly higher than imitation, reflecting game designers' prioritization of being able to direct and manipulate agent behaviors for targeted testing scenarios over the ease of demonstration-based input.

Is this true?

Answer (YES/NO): NO